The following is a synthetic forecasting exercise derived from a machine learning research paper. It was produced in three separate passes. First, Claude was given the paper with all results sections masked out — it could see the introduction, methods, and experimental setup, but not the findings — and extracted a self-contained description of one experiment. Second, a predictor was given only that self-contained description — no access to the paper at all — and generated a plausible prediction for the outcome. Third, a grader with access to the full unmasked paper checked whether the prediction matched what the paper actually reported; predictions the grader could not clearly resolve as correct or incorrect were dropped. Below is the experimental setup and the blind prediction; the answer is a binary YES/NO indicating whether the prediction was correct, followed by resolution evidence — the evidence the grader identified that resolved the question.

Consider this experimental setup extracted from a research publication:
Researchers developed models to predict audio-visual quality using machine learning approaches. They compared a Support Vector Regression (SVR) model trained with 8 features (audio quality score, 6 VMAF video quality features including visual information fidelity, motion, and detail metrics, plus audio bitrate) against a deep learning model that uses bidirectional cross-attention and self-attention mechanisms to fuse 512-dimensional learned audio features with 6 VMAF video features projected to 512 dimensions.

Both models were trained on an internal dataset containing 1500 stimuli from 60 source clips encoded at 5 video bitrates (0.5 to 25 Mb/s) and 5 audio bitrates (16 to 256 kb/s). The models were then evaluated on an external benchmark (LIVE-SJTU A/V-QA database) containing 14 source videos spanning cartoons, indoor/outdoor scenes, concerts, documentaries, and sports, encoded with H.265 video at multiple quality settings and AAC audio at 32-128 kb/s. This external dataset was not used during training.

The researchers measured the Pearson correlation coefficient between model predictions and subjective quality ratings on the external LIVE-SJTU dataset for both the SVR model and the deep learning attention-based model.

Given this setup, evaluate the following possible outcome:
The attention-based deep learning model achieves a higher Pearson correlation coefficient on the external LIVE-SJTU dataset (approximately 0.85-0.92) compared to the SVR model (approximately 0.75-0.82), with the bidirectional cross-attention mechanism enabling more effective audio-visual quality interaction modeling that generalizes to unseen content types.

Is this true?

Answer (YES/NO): NO